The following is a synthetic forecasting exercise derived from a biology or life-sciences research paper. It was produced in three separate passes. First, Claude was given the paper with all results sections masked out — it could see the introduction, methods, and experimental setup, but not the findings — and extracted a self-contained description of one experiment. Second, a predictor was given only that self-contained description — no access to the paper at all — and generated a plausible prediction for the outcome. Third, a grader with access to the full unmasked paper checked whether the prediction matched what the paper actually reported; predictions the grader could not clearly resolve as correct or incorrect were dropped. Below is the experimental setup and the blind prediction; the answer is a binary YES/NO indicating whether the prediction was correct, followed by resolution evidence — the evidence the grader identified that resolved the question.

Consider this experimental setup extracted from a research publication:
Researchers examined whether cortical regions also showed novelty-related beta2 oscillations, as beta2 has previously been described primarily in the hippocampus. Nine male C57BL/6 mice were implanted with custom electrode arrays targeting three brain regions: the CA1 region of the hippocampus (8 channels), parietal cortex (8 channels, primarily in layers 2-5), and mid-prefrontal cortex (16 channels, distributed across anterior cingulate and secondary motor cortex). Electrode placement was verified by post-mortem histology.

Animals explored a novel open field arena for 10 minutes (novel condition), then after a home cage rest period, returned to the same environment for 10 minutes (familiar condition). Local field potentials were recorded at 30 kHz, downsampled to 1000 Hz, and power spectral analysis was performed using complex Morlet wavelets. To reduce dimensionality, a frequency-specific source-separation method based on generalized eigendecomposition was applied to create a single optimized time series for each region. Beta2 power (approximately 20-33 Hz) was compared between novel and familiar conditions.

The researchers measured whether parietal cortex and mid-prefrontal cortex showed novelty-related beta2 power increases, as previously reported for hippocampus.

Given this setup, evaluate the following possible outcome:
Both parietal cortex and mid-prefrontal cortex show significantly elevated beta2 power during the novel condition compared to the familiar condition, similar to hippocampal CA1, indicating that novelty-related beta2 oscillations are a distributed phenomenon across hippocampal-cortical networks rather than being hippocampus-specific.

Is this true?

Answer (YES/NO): NO